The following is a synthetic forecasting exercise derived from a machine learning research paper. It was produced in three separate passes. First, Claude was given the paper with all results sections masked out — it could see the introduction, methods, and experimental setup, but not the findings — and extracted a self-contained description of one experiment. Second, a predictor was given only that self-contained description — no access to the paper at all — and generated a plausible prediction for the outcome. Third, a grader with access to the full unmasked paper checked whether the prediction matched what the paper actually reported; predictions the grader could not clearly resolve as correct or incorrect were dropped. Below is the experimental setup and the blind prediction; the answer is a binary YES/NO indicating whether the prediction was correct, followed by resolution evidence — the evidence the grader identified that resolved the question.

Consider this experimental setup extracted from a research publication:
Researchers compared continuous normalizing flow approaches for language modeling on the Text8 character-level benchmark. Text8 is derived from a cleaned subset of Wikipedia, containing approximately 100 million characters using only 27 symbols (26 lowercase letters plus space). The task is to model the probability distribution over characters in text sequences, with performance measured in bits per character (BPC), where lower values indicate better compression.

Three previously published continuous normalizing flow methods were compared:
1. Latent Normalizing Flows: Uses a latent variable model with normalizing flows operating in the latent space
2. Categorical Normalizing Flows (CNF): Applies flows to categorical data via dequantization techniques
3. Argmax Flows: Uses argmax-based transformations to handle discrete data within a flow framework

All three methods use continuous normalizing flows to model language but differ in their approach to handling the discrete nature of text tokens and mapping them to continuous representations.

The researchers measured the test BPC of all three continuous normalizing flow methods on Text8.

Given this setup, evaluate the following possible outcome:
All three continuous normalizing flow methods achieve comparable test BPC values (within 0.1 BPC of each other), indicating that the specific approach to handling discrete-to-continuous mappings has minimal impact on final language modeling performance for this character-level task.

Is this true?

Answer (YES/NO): NO